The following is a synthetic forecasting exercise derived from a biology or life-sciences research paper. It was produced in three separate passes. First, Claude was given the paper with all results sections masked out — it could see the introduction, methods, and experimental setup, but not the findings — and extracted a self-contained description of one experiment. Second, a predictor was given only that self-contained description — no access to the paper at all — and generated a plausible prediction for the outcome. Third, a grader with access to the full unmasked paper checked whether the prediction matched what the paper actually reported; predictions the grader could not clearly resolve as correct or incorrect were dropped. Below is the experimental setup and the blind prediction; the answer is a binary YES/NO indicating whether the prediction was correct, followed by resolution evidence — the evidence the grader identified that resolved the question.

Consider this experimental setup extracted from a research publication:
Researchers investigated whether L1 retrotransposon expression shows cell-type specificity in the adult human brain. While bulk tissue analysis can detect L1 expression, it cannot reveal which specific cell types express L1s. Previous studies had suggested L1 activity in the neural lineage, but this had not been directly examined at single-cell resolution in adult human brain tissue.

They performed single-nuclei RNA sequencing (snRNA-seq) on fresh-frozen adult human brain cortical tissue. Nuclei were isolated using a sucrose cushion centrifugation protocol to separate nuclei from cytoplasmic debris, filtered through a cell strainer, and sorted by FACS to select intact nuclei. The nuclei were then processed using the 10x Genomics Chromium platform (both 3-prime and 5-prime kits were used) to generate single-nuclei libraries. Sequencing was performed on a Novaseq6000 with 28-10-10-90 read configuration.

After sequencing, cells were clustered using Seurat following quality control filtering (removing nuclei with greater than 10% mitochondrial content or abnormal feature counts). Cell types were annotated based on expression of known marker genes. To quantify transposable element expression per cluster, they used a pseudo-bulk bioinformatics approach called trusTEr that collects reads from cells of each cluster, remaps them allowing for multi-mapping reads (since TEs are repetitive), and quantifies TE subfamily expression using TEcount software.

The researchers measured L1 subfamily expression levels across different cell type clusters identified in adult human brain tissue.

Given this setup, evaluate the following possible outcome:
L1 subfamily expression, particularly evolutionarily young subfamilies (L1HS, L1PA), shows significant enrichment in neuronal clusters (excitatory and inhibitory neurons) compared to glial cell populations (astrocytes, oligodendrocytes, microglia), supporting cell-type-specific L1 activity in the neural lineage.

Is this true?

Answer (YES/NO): YES